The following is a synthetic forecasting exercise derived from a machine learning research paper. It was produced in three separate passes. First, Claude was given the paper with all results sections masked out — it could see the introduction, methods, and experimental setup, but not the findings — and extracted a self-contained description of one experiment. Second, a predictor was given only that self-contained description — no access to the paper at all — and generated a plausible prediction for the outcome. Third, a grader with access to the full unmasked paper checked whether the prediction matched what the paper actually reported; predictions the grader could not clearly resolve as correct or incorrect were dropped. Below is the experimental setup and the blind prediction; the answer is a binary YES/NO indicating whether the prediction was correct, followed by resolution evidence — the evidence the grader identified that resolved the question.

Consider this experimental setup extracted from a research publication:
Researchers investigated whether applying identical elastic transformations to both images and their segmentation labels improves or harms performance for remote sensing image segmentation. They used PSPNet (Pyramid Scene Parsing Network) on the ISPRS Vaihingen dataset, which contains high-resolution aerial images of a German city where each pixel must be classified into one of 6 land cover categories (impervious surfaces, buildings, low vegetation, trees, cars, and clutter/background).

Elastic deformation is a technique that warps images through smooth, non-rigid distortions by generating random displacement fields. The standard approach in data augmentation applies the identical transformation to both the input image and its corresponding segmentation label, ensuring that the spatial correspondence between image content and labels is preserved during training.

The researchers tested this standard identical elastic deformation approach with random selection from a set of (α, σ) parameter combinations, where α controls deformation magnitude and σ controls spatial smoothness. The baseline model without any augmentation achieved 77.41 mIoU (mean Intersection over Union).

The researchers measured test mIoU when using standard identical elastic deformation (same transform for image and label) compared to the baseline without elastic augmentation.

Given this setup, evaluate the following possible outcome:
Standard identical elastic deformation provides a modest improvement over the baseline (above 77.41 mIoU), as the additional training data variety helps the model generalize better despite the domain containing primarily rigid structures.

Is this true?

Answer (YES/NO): NO